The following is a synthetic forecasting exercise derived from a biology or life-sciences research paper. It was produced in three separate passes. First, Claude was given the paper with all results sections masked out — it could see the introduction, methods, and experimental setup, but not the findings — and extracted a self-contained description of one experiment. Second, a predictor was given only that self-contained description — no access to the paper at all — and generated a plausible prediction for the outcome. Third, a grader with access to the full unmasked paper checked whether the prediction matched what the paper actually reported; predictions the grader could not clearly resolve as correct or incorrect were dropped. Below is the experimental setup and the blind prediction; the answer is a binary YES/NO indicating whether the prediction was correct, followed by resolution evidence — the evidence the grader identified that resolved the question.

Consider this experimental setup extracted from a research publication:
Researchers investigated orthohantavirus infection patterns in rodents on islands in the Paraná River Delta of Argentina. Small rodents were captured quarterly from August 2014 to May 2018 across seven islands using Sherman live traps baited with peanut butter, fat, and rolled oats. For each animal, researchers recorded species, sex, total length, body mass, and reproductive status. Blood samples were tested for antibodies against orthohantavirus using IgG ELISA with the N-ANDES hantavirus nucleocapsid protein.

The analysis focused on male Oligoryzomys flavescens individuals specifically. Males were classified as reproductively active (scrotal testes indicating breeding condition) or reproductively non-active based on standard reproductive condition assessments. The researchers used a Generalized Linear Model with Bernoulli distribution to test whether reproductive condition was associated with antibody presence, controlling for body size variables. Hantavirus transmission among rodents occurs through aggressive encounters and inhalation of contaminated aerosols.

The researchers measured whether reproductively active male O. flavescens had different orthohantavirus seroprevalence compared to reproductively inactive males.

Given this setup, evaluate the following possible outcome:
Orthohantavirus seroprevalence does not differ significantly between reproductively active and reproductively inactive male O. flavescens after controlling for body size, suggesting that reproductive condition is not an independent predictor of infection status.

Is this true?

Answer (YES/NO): NO